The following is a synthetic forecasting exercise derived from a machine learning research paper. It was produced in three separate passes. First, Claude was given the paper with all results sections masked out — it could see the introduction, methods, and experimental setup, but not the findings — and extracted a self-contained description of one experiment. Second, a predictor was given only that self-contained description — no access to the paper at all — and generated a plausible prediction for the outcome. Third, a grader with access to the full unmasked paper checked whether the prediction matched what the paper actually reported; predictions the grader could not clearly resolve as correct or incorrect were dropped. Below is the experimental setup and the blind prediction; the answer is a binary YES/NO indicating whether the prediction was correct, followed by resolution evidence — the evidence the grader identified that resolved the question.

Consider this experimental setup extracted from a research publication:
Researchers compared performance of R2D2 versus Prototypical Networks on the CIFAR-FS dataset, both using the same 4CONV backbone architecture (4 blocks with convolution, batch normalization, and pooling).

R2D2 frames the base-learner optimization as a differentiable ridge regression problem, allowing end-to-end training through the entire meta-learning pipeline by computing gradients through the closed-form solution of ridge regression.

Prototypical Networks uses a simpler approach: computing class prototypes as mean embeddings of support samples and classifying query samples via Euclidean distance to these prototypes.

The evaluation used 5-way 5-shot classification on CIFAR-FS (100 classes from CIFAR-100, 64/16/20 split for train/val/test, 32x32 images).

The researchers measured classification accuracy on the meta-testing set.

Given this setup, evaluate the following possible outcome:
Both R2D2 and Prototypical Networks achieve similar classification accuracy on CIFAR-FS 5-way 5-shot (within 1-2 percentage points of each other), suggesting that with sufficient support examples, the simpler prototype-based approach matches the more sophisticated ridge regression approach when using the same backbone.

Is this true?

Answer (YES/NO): NO